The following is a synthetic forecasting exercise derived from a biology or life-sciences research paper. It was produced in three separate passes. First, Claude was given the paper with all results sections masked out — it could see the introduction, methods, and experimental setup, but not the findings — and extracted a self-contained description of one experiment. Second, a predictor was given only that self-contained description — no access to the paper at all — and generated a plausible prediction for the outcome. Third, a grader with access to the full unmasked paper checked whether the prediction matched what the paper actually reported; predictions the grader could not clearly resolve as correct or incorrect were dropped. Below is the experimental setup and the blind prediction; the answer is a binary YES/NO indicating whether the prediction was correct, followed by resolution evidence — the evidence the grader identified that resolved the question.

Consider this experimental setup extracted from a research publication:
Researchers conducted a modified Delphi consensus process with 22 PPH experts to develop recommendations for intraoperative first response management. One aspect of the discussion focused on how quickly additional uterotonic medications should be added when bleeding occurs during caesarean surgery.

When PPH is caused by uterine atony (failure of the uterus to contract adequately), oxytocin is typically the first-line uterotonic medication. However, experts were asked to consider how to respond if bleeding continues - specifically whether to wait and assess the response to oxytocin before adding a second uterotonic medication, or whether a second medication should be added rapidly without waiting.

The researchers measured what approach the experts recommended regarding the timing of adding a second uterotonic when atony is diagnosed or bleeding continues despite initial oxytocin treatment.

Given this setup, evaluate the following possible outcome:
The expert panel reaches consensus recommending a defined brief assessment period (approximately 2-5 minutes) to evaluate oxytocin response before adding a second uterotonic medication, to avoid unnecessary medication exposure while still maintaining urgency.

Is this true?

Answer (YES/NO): NO